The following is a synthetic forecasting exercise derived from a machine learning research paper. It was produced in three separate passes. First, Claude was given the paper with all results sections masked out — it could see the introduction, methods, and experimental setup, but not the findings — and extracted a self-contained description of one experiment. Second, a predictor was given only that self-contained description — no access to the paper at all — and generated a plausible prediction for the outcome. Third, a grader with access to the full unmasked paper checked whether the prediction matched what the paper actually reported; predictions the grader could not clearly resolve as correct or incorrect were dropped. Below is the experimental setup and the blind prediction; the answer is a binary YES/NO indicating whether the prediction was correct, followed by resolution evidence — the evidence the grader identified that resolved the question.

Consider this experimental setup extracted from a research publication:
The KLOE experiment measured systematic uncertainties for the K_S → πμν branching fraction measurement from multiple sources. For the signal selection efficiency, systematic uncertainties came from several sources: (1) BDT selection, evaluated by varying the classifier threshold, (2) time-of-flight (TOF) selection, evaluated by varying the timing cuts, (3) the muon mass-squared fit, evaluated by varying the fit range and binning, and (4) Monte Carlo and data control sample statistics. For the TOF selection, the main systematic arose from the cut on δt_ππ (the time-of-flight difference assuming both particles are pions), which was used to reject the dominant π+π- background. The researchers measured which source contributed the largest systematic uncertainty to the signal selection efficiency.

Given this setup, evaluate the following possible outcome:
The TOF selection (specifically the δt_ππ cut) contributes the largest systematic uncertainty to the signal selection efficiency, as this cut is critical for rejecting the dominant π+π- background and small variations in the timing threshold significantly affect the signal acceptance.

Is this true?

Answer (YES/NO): YES